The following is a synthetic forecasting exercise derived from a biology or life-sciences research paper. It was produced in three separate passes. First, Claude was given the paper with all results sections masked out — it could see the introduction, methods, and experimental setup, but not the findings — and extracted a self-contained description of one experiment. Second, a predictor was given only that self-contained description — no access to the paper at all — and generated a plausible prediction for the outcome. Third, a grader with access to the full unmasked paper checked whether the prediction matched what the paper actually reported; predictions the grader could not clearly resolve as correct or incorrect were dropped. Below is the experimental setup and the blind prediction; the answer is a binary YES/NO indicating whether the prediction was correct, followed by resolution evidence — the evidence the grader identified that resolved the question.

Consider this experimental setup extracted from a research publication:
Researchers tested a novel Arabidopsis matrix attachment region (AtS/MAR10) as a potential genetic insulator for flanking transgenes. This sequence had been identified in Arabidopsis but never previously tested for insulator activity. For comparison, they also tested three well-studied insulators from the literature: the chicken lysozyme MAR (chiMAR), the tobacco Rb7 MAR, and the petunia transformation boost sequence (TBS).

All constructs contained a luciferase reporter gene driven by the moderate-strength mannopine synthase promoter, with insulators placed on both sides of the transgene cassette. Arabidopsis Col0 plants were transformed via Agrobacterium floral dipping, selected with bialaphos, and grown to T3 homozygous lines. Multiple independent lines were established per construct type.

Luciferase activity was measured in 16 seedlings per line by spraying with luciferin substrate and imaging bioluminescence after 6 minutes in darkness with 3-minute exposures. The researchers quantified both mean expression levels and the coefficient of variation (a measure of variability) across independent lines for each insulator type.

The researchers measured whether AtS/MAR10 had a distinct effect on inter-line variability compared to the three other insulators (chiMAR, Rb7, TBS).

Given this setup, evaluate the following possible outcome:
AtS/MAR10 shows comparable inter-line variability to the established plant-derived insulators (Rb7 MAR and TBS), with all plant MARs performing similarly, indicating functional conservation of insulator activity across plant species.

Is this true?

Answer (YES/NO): NO